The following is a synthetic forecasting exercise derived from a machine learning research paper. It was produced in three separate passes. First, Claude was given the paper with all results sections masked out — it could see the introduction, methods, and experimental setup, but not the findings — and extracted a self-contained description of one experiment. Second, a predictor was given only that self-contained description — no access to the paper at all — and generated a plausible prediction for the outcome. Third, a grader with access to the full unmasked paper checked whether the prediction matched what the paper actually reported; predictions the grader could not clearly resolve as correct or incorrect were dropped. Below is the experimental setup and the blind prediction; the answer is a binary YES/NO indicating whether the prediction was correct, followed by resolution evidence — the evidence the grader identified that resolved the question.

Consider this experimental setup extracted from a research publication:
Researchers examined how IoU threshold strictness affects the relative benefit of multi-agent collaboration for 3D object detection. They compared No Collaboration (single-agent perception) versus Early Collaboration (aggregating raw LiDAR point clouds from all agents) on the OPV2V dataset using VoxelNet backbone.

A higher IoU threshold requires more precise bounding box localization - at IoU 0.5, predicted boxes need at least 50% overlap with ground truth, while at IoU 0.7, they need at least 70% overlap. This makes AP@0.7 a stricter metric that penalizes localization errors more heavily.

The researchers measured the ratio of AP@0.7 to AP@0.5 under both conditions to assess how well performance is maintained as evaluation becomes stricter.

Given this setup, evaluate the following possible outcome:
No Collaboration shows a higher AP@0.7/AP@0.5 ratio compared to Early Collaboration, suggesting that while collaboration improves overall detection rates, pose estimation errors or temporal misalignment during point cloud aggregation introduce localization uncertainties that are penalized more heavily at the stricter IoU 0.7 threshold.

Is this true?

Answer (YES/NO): NO